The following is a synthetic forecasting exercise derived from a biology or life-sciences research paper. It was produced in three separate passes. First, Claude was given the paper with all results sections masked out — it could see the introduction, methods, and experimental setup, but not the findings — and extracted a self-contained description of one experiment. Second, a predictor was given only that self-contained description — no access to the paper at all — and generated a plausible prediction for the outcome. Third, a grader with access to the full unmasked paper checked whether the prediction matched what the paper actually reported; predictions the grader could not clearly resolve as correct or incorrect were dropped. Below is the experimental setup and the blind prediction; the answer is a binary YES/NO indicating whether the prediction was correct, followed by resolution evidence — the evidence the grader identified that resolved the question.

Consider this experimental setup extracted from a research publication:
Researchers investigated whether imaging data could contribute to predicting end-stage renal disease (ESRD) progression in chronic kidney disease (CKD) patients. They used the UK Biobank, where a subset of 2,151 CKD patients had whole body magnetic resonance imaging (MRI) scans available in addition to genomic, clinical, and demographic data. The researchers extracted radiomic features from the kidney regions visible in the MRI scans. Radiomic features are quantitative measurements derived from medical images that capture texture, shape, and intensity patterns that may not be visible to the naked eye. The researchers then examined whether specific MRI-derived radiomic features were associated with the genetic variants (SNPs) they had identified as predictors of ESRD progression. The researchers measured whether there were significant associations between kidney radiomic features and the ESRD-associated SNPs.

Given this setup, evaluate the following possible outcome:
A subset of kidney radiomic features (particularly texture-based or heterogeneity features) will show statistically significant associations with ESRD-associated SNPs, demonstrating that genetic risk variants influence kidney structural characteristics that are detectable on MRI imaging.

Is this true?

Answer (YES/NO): YES